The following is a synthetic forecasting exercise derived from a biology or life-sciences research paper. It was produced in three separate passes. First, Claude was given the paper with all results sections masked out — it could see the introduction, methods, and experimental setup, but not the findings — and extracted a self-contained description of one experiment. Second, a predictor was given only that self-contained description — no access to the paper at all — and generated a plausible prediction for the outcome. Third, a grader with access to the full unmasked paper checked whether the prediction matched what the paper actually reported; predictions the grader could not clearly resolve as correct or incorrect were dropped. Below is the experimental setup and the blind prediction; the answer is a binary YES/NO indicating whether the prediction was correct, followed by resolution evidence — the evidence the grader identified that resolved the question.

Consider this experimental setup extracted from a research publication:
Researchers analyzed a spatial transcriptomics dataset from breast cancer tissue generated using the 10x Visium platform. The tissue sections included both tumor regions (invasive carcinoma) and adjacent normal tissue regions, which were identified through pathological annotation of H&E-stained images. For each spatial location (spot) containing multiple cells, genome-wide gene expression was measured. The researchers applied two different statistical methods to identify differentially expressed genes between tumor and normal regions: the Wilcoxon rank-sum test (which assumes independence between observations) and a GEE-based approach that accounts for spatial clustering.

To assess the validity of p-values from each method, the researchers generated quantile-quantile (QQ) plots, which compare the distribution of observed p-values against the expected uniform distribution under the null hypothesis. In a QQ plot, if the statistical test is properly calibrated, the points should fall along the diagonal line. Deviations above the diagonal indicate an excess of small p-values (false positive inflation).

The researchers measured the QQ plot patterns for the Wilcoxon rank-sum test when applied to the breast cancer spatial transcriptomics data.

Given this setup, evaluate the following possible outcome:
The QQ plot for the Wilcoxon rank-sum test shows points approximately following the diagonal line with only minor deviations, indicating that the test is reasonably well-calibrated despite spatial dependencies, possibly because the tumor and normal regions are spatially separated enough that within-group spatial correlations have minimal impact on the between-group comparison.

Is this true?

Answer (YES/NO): NO